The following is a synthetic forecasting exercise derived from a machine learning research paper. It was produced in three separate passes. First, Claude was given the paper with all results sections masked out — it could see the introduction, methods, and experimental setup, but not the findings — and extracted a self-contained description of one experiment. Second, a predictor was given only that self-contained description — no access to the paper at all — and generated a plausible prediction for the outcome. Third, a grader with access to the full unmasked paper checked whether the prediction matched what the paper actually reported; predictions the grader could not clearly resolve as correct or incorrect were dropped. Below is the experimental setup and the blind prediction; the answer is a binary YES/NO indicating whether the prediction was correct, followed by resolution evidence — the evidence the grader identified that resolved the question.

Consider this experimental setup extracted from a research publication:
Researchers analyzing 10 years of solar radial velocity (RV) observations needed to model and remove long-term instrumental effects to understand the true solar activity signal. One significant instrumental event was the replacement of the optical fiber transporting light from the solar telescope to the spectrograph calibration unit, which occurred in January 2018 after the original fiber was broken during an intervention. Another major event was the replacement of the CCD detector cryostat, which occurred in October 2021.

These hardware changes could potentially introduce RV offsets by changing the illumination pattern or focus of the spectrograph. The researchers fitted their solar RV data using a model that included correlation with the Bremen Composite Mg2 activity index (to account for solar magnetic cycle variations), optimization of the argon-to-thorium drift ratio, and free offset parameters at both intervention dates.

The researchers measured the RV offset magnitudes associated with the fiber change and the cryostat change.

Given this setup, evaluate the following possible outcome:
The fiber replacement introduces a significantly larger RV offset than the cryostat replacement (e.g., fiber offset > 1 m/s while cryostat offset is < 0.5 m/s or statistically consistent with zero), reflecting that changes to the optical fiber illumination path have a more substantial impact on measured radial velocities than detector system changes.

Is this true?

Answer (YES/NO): NO